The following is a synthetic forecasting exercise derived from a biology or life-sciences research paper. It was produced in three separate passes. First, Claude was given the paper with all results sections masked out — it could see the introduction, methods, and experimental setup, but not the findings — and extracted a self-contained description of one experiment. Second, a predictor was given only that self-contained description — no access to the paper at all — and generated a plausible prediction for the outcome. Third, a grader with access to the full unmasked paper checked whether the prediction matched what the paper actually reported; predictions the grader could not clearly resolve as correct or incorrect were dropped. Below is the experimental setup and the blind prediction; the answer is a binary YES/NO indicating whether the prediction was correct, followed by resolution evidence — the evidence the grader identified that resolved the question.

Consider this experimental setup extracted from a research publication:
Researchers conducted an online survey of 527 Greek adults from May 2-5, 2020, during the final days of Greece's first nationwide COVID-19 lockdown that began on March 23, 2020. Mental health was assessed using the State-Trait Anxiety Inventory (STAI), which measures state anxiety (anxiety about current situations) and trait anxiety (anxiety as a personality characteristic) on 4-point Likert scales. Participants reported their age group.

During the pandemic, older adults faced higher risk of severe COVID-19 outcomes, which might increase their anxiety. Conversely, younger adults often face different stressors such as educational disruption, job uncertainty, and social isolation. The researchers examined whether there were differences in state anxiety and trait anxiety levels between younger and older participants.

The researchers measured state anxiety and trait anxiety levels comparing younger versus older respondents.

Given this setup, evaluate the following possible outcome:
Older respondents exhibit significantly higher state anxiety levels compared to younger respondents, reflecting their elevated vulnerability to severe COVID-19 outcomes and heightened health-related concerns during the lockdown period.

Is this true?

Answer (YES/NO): NO